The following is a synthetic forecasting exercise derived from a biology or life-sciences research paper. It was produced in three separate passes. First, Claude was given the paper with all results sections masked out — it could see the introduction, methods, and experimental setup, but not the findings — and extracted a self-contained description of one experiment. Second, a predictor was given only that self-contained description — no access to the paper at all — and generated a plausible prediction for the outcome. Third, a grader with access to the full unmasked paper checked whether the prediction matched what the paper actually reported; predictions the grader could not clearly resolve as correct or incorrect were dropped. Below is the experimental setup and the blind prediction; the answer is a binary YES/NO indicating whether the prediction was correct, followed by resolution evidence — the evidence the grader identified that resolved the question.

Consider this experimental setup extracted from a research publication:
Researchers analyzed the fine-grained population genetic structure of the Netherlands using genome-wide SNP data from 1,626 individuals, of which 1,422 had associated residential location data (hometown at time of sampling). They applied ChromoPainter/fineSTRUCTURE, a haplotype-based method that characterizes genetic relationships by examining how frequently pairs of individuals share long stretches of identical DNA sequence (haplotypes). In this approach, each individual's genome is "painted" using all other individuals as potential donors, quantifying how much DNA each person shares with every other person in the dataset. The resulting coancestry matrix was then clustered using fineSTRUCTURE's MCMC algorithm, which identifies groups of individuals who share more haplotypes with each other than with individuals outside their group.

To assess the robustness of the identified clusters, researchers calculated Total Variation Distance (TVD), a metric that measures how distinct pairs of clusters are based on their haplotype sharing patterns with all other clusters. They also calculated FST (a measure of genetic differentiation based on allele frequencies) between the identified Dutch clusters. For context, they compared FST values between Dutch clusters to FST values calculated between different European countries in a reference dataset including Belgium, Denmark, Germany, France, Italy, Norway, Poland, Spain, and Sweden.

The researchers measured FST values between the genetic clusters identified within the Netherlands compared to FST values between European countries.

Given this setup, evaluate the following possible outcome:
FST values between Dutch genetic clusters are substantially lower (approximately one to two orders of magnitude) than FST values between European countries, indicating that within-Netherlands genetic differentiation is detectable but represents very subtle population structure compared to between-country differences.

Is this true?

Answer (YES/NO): NO